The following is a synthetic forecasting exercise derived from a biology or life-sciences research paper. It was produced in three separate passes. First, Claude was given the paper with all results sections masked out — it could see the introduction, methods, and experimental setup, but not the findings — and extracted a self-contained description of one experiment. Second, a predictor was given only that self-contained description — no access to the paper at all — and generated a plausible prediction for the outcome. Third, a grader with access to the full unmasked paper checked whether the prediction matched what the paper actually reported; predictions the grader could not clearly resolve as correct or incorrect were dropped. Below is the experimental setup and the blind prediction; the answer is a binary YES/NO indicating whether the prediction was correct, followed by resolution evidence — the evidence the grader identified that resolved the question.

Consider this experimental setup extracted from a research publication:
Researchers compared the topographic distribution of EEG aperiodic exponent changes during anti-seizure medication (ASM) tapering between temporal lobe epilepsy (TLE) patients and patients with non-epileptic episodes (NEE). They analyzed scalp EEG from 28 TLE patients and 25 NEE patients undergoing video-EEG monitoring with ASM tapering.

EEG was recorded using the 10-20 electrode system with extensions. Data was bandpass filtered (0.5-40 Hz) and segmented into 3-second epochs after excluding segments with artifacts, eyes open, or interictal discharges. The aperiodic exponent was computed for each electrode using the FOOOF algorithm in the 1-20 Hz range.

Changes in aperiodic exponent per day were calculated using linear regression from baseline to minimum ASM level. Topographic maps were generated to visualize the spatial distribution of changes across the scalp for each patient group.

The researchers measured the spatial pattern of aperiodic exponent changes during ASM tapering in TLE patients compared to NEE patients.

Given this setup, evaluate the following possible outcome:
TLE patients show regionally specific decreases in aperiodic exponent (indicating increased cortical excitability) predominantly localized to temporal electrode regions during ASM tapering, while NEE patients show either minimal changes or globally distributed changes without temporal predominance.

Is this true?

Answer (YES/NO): NO